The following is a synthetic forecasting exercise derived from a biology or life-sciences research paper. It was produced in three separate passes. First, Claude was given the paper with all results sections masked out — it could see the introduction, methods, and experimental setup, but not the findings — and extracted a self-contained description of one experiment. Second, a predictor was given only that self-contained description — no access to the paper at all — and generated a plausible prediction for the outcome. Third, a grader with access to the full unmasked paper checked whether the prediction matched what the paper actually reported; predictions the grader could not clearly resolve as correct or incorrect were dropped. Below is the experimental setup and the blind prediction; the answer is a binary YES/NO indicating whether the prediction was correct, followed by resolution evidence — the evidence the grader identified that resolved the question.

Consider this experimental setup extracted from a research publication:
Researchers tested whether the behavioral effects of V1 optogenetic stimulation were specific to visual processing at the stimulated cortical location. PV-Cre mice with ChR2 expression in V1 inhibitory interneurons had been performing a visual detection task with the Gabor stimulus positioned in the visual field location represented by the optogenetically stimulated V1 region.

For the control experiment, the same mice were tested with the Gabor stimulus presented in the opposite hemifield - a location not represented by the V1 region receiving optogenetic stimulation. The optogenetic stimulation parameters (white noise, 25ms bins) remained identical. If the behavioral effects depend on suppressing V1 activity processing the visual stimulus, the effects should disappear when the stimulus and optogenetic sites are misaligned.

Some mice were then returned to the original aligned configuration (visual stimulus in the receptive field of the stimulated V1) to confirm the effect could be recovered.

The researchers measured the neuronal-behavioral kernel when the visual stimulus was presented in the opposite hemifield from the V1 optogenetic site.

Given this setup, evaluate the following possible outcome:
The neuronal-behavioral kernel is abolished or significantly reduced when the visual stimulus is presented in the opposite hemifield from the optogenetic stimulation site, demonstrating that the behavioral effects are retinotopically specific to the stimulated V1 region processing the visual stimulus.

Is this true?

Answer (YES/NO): YES